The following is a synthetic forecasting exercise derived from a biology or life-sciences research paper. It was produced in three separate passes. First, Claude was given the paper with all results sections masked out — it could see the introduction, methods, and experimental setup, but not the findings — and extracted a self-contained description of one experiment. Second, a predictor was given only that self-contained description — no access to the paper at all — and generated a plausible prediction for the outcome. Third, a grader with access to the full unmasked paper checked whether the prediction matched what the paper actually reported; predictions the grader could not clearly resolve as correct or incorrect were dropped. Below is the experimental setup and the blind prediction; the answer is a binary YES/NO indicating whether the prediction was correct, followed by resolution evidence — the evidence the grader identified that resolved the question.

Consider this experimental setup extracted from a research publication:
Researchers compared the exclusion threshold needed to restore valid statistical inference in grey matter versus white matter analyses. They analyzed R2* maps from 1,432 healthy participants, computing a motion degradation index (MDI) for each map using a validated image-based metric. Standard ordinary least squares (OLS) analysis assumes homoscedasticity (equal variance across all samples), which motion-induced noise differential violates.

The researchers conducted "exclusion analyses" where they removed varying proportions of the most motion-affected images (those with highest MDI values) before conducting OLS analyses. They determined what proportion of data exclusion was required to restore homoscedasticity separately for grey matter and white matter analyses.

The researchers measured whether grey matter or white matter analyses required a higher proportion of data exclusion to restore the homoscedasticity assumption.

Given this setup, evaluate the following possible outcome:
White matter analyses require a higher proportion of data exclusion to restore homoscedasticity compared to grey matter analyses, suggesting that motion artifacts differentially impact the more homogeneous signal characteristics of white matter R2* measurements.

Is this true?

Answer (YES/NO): YES